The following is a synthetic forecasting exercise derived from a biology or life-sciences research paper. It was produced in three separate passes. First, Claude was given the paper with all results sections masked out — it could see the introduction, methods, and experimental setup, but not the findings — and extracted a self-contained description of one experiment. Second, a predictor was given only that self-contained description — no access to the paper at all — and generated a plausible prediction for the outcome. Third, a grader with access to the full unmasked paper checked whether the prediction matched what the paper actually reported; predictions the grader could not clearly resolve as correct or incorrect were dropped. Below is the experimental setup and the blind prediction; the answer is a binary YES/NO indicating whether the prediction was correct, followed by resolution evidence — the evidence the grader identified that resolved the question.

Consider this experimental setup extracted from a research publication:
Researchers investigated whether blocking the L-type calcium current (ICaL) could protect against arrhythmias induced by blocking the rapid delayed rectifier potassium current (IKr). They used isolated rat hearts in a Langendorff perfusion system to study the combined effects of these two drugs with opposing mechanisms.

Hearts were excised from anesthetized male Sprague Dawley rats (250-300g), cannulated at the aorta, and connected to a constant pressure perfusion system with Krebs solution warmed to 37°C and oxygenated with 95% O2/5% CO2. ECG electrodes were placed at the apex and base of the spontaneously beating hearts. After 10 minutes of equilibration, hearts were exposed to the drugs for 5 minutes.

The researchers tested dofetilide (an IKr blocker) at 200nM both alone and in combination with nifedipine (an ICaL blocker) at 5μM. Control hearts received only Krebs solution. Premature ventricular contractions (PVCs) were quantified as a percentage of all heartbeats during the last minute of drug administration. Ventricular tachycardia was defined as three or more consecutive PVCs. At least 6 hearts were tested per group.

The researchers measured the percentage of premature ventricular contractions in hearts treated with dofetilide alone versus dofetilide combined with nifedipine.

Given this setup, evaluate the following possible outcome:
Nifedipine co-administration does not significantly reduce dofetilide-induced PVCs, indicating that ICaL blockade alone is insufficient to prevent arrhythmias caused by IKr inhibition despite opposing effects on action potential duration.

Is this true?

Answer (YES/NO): NO